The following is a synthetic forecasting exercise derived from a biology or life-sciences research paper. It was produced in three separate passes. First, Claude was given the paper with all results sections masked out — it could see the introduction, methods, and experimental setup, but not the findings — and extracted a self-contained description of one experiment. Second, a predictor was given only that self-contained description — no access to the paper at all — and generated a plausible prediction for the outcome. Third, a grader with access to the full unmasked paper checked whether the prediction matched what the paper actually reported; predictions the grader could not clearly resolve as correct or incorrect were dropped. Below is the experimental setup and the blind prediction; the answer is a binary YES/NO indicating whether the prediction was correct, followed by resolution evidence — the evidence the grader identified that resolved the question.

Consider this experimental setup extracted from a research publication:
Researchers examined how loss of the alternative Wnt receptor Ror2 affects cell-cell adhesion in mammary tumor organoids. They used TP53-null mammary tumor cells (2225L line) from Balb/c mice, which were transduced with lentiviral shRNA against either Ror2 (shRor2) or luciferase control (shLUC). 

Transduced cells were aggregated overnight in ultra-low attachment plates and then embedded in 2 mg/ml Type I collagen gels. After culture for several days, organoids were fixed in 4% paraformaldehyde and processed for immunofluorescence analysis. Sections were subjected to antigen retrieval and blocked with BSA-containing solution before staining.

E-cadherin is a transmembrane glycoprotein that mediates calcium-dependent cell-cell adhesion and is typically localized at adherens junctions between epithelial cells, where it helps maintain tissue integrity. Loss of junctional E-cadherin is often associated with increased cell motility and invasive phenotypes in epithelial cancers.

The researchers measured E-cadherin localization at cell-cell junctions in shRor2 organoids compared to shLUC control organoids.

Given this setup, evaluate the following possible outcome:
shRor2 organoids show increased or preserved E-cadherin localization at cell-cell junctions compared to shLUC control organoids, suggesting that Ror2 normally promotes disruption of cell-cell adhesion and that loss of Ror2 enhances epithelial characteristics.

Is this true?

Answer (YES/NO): NO